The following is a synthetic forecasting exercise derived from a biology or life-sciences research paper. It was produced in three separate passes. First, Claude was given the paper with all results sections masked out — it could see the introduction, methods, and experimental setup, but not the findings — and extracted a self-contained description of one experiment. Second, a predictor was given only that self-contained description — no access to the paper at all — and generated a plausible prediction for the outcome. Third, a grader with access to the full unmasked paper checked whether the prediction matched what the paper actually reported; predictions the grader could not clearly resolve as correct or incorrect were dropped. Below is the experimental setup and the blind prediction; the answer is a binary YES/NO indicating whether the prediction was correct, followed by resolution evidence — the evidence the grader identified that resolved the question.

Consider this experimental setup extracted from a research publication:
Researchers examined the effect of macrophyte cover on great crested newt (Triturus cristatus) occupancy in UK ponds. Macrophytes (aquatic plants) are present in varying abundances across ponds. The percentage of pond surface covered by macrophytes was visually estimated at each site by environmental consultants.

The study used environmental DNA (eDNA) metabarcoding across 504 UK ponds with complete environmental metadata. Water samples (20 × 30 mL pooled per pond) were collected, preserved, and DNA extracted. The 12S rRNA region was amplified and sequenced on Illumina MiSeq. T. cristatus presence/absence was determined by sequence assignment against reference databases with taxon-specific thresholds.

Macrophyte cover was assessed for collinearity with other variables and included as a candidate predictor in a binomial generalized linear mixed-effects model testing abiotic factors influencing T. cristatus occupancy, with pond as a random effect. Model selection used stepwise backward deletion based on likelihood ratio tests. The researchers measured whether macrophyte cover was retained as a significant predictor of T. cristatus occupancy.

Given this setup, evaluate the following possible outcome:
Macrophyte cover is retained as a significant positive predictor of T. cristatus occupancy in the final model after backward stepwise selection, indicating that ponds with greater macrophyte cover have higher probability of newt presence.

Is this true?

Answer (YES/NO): NO